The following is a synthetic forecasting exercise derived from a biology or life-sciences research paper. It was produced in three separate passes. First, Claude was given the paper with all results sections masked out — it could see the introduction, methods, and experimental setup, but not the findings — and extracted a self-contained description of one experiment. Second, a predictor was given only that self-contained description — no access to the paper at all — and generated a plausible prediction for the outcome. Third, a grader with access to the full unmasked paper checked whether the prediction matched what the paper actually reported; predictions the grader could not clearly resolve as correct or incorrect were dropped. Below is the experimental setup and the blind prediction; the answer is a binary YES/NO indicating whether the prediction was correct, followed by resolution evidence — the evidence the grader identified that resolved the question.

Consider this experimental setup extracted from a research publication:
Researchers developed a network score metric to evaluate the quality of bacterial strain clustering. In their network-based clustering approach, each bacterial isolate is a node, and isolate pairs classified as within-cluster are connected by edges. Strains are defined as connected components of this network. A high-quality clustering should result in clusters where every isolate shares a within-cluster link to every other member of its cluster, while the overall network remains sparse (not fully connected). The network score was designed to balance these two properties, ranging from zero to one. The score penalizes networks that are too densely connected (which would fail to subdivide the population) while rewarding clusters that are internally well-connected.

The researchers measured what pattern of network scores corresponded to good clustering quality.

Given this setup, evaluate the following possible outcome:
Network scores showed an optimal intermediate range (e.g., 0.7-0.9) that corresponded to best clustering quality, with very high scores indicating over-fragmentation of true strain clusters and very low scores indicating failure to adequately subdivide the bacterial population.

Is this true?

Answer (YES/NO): NO